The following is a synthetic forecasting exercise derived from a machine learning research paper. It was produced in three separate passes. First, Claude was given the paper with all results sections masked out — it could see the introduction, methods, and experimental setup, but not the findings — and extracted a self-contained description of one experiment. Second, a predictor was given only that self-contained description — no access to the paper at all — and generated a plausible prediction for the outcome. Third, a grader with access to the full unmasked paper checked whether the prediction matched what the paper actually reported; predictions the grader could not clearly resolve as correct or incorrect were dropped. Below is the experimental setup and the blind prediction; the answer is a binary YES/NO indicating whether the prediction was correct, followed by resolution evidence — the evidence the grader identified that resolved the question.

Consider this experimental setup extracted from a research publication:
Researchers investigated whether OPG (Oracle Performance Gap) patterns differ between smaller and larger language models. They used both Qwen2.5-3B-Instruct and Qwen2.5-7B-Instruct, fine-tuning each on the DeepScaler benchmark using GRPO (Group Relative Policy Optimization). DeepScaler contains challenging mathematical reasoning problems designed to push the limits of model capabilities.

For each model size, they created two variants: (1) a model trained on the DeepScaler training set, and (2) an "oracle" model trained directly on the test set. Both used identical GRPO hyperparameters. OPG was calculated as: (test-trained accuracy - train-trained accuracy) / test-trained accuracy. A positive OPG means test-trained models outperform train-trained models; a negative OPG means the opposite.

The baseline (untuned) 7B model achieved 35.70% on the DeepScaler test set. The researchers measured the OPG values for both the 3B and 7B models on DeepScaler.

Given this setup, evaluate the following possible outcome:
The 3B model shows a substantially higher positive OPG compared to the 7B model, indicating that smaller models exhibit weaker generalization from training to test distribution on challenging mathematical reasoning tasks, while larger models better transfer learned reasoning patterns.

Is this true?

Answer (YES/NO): NO